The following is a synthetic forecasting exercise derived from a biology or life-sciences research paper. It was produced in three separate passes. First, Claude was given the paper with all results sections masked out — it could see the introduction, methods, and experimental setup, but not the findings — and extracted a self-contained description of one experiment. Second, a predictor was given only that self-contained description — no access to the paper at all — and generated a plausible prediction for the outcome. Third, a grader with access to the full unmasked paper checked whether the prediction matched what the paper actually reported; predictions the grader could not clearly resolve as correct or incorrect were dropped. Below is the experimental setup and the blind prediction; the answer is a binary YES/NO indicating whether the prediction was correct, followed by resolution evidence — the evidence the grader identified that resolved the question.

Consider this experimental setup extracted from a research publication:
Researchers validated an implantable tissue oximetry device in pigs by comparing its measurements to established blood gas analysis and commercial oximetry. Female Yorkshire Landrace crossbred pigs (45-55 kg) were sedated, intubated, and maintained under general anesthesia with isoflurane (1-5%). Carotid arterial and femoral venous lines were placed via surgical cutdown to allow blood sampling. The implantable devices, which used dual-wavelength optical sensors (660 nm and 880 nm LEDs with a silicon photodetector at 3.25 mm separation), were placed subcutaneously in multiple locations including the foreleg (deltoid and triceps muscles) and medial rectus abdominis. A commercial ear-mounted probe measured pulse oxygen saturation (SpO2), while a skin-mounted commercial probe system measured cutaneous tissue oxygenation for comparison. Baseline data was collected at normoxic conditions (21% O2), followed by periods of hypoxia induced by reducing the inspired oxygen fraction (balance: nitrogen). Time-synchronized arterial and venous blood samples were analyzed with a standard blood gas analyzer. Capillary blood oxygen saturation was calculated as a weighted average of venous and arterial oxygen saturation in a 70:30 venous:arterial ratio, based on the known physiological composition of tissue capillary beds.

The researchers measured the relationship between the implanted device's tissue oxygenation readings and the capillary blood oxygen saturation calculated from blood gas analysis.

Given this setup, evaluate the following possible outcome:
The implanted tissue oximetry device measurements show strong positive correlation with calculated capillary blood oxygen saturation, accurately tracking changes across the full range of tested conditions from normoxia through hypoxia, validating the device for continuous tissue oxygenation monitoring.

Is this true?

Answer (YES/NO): NO